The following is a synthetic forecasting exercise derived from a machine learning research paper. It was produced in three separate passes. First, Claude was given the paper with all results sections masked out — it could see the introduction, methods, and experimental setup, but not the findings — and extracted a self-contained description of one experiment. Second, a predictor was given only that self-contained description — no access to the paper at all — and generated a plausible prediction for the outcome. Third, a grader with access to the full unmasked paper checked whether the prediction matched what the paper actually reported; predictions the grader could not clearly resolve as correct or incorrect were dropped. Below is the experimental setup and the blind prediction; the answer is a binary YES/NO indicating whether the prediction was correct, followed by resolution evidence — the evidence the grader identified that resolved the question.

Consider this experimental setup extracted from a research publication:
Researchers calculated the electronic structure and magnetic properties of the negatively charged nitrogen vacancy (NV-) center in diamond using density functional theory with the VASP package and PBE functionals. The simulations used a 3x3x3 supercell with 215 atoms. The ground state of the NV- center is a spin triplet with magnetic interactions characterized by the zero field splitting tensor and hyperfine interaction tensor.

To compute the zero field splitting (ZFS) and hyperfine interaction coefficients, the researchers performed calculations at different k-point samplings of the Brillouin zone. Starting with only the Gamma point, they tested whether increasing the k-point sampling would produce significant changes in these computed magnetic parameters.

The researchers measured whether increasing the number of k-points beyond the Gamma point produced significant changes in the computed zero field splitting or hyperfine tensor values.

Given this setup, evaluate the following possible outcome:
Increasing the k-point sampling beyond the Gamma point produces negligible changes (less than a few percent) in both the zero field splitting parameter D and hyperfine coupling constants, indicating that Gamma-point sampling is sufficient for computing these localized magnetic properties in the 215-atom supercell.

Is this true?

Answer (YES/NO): YES